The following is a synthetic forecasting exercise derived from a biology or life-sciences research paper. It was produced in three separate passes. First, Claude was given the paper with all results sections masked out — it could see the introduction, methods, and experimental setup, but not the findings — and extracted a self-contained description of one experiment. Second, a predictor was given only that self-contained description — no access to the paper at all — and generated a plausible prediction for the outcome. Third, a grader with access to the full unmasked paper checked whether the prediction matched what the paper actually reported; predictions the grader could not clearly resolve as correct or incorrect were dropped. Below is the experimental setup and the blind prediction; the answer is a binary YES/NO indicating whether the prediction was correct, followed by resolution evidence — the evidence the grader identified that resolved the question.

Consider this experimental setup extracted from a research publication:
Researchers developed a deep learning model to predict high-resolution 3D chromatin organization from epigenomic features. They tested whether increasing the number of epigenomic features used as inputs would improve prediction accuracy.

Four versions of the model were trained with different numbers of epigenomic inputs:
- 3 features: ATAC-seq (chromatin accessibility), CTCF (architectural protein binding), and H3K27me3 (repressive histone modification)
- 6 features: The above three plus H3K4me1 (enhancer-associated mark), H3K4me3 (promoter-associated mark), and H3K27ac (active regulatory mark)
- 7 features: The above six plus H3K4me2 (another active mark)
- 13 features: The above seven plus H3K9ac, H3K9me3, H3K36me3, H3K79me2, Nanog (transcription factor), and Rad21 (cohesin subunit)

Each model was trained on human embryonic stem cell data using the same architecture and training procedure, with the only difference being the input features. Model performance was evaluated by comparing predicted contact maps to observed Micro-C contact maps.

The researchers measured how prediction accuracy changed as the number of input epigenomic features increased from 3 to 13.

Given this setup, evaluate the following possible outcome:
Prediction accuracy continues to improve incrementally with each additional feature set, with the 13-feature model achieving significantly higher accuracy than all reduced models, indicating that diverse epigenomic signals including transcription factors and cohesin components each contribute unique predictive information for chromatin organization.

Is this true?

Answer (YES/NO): NO